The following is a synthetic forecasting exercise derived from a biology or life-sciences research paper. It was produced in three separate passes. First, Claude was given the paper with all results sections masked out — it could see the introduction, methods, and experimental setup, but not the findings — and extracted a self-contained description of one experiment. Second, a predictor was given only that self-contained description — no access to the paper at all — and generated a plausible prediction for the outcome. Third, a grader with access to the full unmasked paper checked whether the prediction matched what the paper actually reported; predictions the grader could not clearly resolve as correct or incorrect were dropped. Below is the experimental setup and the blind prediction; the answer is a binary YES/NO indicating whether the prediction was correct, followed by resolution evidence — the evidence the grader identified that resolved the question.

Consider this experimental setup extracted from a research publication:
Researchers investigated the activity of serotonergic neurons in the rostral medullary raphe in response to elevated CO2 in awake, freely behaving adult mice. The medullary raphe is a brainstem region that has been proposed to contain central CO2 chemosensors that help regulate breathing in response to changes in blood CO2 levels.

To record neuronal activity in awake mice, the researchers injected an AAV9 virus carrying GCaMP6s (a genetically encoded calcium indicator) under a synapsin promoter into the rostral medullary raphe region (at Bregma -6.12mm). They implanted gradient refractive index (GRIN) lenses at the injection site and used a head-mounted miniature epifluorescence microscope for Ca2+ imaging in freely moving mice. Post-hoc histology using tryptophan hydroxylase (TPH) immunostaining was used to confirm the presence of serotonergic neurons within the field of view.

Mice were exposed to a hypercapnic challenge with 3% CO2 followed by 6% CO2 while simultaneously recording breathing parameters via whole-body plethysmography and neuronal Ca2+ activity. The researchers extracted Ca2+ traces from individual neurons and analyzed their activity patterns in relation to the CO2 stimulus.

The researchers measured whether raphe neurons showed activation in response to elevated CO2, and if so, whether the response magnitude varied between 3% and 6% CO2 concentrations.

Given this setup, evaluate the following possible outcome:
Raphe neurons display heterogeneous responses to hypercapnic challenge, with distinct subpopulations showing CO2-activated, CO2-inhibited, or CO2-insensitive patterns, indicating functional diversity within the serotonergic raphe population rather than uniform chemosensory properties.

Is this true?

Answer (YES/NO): NO